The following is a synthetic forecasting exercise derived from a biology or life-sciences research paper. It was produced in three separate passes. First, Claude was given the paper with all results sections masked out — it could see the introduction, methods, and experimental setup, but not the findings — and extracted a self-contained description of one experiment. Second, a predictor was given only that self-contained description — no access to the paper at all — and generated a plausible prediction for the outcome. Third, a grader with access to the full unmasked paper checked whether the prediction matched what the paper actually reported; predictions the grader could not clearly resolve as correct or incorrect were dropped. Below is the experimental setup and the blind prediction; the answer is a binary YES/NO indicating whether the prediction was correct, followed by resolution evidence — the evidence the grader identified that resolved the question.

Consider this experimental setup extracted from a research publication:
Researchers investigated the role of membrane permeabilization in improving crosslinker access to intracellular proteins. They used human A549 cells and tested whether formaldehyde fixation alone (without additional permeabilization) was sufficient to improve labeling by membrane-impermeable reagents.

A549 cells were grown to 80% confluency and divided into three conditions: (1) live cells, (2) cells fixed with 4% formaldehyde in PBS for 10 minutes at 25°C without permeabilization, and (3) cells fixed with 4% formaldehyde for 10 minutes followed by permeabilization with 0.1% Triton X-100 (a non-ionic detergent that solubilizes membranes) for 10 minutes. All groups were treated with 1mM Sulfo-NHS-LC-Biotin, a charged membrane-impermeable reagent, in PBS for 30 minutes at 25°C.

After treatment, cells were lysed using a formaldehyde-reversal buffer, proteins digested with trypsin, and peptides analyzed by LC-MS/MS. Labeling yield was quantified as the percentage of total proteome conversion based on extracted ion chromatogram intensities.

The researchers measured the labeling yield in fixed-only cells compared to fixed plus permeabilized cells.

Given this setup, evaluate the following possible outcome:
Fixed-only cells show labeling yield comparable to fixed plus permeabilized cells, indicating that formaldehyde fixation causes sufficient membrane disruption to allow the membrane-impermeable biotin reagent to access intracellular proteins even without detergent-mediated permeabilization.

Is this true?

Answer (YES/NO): NO